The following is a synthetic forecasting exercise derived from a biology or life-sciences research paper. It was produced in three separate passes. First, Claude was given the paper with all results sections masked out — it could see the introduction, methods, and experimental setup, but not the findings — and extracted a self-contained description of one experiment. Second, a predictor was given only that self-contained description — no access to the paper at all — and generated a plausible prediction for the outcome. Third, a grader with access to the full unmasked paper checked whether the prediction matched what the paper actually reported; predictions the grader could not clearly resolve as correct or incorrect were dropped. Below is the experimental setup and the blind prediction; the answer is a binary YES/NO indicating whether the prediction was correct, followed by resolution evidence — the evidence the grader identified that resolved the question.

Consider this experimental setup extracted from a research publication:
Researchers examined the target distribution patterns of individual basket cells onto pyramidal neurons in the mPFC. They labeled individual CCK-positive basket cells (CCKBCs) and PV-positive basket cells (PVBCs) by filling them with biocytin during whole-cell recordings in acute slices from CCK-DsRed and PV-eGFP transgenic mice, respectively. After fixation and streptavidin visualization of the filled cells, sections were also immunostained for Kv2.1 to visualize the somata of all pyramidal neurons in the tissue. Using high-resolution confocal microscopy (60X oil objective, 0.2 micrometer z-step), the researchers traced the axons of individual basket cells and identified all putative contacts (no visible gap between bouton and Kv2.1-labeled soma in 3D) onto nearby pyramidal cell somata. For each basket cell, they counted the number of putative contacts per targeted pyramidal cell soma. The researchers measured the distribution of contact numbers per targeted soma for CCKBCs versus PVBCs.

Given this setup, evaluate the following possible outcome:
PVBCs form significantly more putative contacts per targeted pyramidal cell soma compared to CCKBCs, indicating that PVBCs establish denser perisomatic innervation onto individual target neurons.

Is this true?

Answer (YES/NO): YES